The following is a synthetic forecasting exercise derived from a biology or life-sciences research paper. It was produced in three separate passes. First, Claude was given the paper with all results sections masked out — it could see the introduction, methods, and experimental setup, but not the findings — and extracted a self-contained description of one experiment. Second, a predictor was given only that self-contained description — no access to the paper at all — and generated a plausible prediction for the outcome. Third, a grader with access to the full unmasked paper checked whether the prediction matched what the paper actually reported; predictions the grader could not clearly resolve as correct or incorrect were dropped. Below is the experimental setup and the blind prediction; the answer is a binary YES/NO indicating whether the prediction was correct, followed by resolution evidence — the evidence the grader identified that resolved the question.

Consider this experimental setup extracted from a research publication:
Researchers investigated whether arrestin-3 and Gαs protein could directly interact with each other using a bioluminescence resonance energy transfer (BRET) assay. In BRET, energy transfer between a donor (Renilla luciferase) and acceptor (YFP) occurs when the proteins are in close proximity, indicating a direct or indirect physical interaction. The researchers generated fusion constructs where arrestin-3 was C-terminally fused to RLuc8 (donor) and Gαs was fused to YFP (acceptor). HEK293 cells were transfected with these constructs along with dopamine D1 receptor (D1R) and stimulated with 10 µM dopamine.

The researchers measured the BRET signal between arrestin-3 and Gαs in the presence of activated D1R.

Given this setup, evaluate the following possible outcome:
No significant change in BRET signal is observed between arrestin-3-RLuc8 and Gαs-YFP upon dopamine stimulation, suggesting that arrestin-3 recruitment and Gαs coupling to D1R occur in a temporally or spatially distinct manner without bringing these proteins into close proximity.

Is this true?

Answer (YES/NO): YES